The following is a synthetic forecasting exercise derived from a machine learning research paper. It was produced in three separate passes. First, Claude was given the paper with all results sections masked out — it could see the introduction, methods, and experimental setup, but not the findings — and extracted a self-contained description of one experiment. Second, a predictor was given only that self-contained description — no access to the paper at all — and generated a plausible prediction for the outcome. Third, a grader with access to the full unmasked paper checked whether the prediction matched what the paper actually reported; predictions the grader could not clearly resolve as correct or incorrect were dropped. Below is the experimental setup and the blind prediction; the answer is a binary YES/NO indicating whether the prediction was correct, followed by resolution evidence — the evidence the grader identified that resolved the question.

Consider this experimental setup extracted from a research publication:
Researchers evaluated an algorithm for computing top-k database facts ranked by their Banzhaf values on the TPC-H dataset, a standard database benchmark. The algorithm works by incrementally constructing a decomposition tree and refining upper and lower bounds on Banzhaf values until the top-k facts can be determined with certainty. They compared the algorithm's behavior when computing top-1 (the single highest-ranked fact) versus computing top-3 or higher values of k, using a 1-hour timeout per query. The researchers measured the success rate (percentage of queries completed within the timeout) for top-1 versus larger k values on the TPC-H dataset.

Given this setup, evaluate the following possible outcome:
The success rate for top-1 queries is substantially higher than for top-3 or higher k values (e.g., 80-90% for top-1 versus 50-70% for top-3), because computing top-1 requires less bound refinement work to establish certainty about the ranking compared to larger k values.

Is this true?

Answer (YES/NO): NO